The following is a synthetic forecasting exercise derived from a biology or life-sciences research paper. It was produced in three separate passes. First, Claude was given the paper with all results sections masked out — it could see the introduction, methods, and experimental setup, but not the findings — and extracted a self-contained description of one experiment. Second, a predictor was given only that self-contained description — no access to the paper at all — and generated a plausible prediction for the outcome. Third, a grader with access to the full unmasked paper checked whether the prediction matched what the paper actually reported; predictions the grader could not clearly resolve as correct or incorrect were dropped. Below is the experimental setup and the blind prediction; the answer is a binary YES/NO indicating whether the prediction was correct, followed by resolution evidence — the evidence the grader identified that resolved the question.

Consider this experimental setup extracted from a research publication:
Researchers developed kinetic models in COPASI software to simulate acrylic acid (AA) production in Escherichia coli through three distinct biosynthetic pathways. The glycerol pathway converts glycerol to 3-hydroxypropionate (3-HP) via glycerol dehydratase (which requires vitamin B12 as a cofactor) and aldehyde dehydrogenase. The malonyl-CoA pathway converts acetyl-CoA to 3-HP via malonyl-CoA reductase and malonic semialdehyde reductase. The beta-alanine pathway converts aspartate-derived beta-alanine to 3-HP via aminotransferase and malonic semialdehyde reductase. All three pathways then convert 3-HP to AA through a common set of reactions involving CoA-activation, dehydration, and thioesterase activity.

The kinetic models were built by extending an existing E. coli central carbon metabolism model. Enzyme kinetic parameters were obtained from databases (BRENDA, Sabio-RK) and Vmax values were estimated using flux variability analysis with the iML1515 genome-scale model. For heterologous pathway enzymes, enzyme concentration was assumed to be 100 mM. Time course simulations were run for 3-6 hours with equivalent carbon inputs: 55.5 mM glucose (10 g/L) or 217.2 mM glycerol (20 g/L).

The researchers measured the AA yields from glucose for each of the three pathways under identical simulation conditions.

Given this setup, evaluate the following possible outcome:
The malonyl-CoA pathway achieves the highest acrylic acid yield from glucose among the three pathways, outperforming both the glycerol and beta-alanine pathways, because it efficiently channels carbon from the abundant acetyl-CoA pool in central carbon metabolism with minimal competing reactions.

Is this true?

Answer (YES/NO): YES